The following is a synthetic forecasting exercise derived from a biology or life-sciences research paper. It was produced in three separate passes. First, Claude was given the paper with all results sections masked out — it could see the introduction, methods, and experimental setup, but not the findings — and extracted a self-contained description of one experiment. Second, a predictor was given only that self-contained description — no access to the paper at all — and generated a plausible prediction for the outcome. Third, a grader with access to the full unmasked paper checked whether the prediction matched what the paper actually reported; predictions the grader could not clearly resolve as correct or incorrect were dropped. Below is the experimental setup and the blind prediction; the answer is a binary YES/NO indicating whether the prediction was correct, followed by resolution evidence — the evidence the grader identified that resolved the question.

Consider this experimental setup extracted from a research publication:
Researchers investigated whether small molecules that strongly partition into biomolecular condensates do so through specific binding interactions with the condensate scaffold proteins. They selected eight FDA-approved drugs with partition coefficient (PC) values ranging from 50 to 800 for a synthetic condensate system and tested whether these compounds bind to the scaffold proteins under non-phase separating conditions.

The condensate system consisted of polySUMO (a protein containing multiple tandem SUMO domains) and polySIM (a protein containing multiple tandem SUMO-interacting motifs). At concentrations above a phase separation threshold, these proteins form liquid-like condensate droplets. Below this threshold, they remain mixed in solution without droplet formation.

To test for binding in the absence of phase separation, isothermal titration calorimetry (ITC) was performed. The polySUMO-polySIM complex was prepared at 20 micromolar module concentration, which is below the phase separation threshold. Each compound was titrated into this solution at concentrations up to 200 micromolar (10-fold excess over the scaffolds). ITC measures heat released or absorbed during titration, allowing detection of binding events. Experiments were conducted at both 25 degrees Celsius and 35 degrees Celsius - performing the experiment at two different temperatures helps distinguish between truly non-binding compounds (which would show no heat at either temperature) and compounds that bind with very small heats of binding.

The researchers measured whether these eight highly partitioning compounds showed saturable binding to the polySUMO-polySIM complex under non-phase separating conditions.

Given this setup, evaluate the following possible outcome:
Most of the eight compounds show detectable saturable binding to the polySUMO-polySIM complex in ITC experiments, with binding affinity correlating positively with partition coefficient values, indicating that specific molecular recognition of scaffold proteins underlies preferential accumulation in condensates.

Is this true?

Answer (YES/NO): NO